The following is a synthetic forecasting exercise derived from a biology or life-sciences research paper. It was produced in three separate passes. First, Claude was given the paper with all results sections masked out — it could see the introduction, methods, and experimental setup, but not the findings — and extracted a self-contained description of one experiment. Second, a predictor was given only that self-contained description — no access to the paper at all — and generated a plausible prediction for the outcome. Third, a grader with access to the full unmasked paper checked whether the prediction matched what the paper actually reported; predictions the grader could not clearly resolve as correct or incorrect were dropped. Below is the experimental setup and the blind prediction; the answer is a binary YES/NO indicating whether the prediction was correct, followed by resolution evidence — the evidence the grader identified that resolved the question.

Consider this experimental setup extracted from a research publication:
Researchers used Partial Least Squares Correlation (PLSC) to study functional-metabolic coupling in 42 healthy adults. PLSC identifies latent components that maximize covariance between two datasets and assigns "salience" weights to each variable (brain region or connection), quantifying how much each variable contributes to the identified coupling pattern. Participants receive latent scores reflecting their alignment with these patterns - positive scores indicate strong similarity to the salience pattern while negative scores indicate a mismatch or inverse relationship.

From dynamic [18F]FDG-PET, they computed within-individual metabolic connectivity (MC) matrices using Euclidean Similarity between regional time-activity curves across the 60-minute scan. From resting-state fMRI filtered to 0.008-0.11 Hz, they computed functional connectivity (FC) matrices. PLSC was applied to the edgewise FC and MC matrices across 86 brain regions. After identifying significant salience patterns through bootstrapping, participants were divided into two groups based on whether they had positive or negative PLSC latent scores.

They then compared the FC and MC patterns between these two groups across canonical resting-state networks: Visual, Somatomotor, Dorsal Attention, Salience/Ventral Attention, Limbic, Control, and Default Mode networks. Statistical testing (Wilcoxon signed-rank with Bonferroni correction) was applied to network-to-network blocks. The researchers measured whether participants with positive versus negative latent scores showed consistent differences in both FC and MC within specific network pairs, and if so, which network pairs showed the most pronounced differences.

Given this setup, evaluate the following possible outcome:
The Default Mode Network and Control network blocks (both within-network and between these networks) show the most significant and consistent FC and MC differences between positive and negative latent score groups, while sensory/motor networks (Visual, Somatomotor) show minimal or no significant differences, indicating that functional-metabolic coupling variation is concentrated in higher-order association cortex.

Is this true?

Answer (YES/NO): NO